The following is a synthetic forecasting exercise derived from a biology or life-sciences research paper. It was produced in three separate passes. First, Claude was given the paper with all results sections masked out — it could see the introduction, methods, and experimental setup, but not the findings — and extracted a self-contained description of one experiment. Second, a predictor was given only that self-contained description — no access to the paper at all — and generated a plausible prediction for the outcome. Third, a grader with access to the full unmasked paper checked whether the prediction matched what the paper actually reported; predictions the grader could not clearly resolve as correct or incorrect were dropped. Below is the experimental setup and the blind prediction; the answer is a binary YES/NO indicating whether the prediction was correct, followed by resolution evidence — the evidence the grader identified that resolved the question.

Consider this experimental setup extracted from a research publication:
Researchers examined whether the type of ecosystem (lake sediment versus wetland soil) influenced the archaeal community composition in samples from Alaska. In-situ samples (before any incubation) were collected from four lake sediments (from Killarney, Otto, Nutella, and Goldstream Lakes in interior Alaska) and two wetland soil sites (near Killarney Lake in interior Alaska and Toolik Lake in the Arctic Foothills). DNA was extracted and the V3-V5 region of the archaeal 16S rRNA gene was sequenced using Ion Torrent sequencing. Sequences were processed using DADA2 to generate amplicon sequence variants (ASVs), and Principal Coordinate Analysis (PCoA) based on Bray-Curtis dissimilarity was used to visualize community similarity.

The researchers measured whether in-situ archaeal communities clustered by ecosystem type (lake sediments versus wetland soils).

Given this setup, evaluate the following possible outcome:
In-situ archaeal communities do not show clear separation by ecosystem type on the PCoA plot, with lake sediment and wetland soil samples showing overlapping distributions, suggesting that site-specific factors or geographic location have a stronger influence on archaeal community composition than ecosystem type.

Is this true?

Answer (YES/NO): NO